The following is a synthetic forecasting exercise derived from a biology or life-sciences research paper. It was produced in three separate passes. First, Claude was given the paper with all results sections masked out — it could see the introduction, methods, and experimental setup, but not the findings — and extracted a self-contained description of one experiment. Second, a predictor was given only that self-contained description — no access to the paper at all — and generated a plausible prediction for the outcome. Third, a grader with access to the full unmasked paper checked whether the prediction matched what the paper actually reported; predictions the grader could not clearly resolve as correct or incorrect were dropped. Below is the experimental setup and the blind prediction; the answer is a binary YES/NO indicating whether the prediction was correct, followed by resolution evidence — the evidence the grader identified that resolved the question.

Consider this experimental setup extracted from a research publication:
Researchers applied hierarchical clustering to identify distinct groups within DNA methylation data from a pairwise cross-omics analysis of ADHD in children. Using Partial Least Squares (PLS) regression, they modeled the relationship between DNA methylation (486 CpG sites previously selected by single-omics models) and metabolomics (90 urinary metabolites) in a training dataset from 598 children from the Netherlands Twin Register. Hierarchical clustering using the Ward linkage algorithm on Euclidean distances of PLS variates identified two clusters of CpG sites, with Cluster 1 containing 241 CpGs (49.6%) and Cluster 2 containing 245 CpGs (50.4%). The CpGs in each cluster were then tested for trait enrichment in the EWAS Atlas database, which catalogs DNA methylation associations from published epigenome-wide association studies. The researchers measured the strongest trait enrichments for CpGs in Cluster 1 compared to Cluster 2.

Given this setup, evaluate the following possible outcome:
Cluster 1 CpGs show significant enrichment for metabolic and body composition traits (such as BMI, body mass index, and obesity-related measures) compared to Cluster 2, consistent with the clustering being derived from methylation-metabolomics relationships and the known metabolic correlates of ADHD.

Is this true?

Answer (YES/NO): NO